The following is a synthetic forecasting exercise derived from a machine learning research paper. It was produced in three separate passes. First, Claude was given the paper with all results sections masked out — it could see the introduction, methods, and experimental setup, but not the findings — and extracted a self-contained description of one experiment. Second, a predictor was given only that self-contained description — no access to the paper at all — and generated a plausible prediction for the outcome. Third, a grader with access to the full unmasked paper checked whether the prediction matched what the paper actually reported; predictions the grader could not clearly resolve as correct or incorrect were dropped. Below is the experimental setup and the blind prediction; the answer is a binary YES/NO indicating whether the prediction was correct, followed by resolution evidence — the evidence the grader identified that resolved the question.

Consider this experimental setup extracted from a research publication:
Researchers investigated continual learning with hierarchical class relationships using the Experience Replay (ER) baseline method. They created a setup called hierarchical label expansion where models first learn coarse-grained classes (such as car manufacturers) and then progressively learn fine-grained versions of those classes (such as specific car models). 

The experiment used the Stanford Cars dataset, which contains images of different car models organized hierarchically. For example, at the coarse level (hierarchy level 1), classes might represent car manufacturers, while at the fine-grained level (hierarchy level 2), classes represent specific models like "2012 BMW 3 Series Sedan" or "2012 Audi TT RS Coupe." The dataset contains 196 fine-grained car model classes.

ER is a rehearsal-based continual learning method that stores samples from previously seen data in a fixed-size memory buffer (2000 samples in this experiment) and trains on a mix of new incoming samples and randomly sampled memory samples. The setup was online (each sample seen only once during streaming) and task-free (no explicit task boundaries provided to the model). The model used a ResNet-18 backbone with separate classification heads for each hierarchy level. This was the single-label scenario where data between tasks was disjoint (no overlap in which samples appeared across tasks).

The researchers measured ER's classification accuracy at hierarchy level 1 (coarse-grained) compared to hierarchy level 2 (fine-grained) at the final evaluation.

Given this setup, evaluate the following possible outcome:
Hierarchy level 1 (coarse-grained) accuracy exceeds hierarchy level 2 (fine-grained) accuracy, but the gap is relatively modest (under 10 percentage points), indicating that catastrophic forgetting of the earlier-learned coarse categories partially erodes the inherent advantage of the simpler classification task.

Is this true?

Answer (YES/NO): NO